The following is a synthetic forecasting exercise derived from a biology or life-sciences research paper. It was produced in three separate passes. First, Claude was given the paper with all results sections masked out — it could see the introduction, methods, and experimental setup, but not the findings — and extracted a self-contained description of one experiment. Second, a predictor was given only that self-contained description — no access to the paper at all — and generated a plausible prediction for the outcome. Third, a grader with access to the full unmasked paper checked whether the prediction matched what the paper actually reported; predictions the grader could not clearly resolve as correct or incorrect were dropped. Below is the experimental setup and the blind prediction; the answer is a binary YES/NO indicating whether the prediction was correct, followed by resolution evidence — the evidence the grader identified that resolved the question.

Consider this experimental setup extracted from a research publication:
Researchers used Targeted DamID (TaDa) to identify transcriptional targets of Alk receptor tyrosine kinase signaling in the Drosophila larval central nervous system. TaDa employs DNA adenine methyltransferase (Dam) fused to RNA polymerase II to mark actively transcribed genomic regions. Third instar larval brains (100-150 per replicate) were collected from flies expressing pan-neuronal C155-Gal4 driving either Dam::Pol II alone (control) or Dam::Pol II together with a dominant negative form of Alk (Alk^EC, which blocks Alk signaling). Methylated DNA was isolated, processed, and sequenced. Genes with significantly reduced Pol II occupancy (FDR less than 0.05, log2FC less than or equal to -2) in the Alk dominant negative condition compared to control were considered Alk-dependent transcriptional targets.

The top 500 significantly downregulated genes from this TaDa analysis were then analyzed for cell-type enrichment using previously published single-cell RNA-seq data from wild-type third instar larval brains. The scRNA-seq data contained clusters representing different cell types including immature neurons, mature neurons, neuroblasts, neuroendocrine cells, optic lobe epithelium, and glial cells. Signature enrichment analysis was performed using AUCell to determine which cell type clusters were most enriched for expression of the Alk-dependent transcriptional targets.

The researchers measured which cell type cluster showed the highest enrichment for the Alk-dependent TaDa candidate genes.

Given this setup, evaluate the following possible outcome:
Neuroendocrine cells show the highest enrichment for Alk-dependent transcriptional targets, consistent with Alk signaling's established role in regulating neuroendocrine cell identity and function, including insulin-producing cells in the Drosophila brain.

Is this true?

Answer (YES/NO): YES